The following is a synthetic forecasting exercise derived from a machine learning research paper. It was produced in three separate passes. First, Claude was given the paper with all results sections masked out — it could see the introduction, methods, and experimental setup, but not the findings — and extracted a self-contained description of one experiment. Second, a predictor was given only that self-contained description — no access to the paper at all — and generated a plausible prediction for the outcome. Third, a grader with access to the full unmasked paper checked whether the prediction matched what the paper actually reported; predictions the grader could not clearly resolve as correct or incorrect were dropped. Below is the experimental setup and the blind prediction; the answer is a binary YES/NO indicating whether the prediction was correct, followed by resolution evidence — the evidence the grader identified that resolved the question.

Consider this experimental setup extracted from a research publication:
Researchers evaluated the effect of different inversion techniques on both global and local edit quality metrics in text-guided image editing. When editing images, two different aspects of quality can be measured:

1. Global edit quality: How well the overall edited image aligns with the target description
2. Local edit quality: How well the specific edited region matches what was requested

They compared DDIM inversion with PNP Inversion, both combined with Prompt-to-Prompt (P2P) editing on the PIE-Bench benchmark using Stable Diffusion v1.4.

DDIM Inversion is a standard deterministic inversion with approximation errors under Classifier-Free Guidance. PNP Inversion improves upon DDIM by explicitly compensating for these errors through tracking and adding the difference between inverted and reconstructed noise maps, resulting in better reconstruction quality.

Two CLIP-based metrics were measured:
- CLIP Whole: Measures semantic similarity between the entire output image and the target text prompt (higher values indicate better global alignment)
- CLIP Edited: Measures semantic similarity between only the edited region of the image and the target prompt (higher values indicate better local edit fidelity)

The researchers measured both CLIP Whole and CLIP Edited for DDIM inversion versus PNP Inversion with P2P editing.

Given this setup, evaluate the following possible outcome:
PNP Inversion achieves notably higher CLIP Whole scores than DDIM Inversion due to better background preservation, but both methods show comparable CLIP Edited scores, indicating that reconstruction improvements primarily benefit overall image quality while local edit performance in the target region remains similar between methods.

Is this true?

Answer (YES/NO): NO